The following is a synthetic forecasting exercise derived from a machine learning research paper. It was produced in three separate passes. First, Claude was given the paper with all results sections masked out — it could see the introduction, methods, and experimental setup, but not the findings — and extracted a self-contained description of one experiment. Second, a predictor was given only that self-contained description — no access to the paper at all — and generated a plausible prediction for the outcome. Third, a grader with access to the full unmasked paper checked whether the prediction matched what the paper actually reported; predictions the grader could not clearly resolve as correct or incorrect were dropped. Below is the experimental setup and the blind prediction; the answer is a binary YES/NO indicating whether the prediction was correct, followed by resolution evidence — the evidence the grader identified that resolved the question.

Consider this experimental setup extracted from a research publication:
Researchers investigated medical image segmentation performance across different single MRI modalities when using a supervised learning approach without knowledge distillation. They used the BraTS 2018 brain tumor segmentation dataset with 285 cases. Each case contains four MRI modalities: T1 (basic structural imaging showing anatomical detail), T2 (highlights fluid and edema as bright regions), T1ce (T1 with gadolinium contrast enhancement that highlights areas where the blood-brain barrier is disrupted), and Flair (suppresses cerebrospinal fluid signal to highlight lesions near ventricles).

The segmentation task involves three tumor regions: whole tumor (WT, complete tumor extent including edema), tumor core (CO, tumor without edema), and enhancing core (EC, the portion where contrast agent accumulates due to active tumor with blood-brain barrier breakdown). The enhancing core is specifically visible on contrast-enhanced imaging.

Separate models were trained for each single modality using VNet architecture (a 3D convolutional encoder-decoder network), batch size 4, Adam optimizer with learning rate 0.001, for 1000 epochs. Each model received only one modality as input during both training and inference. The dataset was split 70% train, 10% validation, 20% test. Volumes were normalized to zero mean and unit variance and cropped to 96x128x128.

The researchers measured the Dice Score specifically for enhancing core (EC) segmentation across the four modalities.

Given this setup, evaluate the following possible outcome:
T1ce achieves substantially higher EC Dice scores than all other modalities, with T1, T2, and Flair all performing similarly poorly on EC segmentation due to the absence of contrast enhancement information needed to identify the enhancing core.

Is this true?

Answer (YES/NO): NO